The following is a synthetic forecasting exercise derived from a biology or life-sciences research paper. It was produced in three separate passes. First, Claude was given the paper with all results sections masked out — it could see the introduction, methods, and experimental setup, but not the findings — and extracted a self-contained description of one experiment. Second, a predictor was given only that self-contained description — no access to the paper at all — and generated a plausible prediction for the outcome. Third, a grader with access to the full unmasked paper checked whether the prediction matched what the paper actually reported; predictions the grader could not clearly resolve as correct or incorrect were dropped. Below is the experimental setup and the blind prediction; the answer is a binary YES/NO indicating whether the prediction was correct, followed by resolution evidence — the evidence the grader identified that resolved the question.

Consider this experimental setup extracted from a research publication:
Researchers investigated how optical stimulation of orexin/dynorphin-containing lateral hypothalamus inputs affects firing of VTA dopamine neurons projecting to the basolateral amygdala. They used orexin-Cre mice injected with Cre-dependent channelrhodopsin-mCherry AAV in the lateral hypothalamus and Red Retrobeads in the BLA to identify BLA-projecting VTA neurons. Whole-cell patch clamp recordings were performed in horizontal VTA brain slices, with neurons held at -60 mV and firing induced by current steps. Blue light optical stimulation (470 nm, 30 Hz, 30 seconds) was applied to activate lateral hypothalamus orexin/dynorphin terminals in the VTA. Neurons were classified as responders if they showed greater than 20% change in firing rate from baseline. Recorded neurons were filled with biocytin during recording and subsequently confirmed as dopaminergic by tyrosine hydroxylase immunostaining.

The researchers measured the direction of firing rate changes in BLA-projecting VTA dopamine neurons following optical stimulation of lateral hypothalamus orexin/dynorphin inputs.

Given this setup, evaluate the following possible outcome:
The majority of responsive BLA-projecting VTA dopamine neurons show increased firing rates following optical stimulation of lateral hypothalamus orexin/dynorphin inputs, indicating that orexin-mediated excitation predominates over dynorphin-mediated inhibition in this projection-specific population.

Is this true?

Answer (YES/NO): NO